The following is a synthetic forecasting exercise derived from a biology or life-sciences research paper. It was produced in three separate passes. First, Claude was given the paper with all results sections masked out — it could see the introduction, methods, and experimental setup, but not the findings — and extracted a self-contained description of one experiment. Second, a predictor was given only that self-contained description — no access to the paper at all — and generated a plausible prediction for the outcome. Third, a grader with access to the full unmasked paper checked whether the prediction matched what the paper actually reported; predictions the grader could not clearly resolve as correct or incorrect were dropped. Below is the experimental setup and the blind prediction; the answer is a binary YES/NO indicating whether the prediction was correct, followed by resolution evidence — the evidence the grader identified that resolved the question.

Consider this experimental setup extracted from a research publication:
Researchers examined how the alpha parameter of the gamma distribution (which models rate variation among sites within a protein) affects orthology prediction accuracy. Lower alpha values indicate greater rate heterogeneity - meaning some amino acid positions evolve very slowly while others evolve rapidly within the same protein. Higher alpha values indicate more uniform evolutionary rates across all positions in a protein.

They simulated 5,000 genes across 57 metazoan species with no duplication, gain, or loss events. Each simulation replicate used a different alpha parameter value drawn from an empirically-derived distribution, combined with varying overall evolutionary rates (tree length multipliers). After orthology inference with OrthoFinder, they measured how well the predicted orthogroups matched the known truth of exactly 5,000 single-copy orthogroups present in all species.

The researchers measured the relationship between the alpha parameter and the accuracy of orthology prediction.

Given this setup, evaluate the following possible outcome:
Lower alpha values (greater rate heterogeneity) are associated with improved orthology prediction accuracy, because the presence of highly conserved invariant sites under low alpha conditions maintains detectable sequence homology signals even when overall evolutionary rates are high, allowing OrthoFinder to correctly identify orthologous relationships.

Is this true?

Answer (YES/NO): YES